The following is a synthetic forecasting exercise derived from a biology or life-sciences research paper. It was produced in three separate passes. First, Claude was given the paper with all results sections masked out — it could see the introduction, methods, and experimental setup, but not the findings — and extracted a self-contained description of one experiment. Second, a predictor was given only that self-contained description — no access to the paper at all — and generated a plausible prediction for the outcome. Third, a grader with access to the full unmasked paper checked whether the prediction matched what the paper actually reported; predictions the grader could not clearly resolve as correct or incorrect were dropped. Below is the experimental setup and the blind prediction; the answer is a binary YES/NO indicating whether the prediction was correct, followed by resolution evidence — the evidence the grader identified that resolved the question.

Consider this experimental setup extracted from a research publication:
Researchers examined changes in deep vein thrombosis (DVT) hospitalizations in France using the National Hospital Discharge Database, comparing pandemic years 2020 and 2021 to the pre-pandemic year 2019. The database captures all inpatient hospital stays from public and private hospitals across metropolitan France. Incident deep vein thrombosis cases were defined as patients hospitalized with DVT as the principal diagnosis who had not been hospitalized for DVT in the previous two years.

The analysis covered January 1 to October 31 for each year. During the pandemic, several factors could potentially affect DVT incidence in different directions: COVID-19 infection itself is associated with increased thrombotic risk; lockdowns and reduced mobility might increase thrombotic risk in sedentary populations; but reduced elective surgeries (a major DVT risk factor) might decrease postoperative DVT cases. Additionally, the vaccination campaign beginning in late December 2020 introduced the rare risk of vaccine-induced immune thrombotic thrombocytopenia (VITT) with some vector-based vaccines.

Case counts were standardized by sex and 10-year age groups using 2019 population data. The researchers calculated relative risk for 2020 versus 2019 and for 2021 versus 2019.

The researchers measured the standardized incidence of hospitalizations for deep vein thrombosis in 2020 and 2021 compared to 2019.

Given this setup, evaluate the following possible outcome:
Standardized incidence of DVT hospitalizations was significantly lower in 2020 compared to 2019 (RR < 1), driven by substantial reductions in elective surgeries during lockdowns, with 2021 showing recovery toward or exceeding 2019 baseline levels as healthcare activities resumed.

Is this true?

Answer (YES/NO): NO